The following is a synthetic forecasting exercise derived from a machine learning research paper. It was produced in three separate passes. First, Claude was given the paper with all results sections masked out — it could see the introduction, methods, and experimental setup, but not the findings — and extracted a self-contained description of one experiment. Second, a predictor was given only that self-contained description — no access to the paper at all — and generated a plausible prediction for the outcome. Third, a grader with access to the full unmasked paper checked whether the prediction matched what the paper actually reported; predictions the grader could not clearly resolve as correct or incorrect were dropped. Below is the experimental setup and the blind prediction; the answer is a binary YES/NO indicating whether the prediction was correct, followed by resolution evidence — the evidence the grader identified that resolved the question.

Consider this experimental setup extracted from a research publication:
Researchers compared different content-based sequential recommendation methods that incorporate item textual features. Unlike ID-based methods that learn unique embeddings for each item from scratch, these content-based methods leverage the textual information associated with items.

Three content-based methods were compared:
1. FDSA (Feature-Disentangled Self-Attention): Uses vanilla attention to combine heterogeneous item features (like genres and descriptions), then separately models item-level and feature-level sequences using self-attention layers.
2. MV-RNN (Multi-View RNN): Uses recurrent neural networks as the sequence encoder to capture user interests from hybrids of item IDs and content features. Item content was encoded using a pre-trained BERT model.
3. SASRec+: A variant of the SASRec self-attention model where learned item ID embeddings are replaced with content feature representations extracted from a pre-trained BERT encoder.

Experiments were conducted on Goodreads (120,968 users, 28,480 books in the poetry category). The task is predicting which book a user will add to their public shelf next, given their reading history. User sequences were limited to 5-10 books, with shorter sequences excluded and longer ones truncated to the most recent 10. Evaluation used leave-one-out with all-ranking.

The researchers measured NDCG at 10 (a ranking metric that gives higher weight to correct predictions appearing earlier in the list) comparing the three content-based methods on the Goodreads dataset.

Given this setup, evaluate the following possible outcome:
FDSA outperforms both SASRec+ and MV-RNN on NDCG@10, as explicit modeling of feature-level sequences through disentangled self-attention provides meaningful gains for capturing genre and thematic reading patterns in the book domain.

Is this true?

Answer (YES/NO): NO